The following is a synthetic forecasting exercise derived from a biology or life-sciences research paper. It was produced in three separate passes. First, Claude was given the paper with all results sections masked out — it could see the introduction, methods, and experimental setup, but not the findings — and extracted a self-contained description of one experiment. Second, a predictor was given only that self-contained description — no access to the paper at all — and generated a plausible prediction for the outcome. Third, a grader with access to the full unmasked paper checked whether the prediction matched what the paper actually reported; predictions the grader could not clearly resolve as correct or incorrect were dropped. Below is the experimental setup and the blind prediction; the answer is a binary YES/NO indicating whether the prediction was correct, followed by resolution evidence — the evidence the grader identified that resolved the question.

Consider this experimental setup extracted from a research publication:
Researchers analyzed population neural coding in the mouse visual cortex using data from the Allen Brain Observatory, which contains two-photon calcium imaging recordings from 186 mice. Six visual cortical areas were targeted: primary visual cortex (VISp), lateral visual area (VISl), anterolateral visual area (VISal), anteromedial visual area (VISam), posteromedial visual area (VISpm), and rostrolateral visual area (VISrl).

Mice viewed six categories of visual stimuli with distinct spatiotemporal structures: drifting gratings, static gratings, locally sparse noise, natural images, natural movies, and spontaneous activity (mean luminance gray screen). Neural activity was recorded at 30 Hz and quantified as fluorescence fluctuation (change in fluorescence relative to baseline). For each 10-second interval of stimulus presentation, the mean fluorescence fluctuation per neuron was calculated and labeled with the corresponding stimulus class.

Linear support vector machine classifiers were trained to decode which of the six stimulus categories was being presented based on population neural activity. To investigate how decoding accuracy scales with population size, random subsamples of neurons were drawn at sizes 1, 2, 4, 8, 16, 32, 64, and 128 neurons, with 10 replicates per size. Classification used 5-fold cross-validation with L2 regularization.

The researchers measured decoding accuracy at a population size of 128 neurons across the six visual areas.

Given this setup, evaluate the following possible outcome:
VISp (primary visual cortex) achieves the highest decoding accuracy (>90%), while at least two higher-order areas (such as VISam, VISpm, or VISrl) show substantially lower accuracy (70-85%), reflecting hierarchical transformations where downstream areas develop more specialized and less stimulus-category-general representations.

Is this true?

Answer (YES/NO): NO